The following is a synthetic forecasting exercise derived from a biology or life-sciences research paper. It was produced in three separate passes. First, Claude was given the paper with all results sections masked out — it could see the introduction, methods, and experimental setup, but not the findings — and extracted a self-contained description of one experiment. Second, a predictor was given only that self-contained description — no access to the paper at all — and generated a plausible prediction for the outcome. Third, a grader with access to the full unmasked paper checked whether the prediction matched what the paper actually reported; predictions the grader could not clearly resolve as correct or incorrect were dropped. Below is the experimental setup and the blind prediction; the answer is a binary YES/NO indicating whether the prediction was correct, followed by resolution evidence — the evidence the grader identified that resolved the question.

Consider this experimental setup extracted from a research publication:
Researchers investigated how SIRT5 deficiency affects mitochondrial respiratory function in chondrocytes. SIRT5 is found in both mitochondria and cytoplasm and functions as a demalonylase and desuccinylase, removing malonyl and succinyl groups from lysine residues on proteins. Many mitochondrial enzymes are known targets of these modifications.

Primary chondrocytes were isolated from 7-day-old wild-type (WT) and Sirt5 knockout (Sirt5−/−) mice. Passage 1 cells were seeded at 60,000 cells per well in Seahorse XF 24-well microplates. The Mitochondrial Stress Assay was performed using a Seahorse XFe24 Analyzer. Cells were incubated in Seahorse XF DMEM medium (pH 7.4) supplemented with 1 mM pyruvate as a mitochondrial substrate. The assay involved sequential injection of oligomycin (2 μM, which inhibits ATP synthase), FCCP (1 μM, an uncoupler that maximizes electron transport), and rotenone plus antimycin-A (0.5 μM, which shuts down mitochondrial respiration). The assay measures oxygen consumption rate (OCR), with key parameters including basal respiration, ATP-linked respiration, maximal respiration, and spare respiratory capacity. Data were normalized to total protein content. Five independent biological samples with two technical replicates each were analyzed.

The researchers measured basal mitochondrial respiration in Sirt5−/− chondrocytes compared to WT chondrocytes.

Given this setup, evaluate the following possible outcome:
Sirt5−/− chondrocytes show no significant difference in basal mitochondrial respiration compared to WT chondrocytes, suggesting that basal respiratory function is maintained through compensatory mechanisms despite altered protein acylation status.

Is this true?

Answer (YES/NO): NO